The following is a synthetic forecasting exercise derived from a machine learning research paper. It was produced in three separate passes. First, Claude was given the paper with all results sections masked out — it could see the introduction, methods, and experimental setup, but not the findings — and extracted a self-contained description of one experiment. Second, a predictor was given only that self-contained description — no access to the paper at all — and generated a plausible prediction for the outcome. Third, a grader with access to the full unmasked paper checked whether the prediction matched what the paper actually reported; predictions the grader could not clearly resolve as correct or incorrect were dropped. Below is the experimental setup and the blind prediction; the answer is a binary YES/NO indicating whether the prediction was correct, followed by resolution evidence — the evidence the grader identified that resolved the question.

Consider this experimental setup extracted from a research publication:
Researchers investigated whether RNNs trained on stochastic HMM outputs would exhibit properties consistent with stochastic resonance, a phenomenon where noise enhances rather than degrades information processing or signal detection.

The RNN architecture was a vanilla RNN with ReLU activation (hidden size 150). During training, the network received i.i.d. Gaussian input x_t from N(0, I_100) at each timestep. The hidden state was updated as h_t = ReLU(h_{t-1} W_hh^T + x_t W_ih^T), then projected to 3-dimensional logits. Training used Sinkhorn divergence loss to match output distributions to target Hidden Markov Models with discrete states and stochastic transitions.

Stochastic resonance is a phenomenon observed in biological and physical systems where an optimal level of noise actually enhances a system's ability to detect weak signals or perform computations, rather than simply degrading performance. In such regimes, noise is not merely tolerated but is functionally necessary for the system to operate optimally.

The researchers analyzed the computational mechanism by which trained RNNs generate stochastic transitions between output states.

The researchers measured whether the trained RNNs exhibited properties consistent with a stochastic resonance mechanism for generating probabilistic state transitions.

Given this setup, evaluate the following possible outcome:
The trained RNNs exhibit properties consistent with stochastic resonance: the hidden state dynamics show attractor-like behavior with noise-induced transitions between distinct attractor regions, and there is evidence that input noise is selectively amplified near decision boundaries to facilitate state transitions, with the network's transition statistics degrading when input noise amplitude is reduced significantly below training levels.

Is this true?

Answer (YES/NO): YES